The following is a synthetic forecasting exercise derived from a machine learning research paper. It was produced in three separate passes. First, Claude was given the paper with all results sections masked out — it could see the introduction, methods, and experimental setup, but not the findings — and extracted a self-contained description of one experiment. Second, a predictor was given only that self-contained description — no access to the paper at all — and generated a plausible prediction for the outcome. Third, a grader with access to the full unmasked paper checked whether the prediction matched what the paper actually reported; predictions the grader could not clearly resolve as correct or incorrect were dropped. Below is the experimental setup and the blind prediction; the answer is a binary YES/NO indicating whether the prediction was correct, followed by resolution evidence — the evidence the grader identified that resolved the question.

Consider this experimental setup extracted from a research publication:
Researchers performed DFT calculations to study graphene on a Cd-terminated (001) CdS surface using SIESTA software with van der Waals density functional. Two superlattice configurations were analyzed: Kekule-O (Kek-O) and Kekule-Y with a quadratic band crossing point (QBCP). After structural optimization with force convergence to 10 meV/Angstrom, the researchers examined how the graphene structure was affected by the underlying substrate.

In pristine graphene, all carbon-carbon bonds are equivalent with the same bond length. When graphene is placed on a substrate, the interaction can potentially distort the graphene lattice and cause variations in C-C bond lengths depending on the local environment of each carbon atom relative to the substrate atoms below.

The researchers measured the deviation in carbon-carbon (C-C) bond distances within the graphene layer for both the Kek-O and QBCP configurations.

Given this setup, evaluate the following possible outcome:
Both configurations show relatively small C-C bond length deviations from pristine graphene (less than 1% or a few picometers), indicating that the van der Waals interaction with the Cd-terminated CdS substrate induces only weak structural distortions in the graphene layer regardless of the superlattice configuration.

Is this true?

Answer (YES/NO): YES